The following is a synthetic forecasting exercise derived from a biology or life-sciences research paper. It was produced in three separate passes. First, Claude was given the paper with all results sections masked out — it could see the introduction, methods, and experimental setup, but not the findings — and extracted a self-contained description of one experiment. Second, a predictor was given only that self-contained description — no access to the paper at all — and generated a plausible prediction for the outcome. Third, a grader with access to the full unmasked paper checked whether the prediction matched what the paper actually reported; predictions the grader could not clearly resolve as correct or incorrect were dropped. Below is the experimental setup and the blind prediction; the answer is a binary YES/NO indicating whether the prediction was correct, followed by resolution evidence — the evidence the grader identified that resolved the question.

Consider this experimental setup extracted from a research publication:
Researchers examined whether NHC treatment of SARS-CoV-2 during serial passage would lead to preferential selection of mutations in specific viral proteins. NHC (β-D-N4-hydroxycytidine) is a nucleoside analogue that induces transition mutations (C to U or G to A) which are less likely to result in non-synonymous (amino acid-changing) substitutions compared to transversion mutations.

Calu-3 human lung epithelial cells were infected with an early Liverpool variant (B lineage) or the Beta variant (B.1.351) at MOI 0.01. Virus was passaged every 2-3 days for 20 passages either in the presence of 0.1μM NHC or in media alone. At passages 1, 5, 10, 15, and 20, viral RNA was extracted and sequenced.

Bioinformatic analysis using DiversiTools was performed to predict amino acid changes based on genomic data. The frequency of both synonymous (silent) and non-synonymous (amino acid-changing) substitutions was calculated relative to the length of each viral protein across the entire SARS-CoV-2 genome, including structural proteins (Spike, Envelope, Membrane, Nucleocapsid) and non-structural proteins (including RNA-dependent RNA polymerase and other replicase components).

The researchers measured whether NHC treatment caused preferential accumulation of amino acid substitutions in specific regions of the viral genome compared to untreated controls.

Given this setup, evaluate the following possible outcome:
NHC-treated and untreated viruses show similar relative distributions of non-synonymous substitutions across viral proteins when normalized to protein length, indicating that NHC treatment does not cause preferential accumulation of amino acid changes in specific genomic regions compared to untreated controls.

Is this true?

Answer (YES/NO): YES